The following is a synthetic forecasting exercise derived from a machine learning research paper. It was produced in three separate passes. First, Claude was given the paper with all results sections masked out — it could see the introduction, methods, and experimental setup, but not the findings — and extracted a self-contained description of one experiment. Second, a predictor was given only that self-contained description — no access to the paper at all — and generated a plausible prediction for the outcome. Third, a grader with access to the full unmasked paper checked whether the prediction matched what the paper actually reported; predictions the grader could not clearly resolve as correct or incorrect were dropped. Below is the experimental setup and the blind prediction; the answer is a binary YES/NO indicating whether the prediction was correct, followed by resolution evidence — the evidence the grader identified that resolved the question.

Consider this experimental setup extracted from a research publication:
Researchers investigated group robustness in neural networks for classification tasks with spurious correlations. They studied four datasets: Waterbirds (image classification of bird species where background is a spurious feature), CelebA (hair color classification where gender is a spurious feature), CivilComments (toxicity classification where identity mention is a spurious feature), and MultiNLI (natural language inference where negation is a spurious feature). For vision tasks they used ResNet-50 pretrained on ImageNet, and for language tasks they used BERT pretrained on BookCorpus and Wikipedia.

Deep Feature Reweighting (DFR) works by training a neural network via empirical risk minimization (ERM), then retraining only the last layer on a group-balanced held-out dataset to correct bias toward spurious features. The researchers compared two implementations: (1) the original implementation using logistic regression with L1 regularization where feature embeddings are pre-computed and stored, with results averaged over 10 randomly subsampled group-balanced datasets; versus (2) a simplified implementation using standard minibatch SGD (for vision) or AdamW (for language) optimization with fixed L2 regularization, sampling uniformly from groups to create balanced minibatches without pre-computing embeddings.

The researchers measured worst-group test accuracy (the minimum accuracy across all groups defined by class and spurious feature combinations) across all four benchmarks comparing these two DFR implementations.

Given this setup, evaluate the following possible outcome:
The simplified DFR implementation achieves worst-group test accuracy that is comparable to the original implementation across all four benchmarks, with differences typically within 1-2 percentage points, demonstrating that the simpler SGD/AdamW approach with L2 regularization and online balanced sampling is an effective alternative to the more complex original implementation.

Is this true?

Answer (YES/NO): NO